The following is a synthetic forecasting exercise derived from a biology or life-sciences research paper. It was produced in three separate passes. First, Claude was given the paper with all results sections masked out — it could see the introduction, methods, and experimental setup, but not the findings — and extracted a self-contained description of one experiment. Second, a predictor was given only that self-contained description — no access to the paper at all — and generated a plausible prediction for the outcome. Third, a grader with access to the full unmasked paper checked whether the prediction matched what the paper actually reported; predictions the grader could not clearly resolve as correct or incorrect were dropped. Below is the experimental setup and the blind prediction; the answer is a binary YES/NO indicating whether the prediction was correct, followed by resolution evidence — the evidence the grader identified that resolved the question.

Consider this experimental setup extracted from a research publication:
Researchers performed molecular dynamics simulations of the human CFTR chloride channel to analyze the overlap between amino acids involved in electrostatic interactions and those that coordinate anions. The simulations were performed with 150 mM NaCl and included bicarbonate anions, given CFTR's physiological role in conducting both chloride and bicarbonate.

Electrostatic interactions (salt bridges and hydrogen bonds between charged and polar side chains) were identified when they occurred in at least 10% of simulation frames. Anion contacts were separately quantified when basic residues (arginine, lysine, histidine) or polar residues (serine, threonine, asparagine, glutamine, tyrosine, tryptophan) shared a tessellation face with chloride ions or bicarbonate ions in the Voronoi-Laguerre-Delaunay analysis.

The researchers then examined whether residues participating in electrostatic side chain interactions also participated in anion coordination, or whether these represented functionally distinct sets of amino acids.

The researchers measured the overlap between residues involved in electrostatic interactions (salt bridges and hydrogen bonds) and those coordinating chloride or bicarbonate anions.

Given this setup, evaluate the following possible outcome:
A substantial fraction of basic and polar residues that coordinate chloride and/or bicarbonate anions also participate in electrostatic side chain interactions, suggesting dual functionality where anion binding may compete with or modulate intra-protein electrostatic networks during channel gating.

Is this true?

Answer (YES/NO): YES